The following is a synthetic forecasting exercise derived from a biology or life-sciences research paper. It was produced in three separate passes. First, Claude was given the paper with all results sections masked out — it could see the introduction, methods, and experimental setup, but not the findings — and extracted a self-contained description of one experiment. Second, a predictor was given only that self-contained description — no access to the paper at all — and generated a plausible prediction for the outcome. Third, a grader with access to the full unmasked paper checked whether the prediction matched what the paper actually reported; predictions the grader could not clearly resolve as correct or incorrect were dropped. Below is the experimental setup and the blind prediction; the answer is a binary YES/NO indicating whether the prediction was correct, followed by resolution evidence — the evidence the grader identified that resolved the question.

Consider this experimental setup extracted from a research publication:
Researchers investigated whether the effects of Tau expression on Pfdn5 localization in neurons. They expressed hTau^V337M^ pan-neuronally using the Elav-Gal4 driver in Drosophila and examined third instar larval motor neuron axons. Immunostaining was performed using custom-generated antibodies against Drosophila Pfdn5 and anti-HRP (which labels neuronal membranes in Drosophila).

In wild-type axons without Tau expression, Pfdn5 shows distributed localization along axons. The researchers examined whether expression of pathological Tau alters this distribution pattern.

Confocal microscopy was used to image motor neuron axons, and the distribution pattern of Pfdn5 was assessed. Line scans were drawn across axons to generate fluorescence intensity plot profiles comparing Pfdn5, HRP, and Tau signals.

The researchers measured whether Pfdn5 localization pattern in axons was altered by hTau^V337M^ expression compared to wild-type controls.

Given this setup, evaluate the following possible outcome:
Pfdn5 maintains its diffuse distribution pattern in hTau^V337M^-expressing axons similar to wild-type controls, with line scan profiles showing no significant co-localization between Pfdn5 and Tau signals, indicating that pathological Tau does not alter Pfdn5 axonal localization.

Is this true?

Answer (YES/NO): NO